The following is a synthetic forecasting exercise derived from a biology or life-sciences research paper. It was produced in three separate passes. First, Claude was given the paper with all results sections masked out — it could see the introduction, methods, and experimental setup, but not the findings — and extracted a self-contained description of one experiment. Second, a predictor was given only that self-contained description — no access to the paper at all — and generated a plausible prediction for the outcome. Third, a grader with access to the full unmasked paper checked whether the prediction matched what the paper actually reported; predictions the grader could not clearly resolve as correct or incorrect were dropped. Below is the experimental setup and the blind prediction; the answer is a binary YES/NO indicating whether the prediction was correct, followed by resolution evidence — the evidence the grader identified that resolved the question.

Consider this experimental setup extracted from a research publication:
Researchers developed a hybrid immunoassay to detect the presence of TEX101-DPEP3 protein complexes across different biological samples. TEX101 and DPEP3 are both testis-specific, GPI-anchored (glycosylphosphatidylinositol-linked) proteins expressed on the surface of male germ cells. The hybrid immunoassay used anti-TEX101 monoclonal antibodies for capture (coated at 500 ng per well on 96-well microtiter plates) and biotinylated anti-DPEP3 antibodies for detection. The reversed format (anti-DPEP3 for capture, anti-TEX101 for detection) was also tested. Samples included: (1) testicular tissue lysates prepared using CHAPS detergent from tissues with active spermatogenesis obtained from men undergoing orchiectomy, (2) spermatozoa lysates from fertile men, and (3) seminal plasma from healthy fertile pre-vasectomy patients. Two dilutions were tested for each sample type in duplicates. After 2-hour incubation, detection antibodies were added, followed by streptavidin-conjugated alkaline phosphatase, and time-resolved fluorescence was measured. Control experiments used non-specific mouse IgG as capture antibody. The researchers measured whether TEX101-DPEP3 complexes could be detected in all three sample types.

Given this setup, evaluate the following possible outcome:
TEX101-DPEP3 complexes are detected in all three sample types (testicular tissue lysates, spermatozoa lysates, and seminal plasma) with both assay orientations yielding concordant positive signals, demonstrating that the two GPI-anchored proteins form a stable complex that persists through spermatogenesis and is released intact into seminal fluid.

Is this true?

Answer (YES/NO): NO